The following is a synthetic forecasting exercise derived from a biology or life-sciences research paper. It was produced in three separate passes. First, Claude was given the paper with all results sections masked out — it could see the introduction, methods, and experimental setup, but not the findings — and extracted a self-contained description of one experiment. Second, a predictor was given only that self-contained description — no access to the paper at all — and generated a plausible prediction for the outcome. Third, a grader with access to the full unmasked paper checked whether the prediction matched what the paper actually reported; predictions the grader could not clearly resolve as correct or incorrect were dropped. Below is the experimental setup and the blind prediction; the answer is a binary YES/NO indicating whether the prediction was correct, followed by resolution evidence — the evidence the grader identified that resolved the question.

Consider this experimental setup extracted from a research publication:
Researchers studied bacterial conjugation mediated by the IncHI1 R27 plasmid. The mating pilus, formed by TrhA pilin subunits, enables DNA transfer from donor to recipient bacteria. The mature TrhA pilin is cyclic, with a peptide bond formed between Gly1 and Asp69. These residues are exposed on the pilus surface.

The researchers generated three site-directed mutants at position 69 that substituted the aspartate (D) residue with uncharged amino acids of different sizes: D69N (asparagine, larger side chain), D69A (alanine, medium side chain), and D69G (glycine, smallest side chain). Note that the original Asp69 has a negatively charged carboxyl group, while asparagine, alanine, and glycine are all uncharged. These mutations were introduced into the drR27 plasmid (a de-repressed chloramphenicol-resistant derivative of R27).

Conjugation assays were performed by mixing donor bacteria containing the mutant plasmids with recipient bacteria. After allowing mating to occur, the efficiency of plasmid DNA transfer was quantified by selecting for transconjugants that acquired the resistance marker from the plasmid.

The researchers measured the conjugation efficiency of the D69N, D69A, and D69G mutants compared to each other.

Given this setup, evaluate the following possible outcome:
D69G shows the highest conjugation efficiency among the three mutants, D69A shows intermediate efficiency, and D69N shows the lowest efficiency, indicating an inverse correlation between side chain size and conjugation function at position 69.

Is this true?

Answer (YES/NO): NO